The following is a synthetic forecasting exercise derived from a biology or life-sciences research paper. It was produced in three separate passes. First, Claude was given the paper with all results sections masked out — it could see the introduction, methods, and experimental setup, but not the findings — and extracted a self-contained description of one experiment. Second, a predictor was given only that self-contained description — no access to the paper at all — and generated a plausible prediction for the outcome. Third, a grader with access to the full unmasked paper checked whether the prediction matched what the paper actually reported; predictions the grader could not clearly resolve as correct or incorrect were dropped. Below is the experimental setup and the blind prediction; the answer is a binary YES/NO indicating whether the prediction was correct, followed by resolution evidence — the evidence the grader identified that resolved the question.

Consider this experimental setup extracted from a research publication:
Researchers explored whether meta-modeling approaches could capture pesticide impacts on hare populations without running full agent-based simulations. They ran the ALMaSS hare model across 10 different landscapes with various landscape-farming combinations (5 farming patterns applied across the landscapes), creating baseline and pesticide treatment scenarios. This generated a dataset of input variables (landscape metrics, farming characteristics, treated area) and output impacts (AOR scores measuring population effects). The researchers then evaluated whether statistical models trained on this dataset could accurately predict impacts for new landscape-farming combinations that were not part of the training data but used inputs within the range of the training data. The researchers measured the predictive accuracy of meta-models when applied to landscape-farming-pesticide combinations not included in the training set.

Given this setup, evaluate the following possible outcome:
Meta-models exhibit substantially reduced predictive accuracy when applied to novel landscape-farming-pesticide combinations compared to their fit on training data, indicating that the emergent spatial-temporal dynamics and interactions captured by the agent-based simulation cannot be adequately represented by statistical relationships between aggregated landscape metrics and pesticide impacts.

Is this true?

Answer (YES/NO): YES